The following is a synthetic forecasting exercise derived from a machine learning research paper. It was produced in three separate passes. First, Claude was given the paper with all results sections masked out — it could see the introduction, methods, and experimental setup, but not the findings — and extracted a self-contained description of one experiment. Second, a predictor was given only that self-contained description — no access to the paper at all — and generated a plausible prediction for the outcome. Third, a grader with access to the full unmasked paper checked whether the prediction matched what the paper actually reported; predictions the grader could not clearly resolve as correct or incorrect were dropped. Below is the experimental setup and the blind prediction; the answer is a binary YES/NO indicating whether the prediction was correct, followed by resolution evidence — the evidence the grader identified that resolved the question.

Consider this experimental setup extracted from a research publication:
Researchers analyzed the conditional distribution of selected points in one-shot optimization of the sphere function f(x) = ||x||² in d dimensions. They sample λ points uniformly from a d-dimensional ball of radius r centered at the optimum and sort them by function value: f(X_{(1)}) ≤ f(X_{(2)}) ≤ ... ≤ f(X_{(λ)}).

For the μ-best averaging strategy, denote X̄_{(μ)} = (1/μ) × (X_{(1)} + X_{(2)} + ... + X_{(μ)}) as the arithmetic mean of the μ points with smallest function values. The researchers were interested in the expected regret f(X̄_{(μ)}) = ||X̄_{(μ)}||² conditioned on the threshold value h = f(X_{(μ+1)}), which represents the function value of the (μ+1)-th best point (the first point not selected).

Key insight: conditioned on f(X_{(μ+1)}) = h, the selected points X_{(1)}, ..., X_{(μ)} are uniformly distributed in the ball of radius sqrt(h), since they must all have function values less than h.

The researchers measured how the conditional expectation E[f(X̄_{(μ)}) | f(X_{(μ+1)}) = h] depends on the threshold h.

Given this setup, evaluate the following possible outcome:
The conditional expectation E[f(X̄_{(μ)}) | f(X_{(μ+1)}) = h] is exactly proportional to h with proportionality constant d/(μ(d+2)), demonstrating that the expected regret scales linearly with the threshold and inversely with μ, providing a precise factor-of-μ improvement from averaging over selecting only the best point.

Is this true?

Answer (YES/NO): YES